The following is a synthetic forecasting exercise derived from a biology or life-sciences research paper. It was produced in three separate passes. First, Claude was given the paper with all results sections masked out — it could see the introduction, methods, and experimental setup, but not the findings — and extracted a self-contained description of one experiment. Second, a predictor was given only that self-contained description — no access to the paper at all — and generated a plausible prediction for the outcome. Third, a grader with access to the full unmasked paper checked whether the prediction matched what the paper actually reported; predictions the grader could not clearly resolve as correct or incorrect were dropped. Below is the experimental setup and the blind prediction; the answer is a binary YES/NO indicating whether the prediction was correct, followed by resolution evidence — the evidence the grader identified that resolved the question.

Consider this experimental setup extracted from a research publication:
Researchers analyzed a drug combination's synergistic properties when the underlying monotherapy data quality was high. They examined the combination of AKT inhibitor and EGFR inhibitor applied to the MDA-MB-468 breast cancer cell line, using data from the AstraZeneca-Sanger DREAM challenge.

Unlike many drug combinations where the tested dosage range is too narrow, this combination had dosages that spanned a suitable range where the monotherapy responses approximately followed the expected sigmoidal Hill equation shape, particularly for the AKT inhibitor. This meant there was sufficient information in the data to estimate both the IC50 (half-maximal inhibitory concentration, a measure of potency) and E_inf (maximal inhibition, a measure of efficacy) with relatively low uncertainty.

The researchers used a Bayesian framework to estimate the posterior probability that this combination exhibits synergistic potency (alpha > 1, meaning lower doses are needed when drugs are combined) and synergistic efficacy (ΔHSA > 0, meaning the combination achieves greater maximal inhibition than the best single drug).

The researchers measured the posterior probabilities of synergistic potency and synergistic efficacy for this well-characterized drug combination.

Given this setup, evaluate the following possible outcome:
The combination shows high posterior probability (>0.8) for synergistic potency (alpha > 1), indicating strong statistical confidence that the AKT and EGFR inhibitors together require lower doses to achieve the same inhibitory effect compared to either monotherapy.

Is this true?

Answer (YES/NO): YES